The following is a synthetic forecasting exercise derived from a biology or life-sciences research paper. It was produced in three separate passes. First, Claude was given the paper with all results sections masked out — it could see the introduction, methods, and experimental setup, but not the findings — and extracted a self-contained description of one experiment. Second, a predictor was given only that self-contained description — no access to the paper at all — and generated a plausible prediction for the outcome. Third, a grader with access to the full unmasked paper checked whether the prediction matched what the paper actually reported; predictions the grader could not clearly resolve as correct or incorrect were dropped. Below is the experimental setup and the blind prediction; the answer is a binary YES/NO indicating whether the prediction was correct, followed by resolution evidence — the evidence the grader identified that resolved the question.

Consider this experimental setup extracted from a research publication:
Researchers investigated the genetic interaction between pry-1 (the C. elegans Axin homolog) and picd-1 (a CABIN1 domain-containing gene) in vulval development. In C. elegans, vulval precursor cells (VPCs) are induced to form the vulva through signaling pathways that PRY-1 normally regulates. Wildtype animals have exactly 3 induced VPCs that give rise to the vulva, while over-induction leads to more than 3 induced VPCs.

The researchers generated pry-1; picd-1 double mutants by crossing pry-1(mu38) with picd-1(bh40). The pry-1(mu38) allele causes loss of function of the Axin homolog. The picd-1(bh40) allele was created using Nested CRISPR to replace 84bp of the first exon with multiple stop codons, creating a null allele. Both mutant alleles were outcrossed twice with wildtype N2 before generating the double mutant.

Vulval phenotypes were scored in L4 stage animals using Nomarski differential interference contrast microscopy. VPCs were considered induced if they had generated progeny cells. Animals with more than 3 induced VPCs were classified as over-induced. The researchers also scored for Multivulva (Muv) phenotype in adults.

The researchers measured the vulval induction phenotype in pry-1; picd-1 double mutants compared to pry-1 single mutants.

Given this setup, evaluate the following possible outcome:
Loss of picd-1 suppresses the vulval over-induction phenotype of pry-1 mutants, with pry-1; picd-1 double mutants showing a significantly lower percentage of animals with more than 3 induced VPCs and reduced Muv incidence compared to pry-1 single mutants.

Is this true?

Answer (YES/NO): NO